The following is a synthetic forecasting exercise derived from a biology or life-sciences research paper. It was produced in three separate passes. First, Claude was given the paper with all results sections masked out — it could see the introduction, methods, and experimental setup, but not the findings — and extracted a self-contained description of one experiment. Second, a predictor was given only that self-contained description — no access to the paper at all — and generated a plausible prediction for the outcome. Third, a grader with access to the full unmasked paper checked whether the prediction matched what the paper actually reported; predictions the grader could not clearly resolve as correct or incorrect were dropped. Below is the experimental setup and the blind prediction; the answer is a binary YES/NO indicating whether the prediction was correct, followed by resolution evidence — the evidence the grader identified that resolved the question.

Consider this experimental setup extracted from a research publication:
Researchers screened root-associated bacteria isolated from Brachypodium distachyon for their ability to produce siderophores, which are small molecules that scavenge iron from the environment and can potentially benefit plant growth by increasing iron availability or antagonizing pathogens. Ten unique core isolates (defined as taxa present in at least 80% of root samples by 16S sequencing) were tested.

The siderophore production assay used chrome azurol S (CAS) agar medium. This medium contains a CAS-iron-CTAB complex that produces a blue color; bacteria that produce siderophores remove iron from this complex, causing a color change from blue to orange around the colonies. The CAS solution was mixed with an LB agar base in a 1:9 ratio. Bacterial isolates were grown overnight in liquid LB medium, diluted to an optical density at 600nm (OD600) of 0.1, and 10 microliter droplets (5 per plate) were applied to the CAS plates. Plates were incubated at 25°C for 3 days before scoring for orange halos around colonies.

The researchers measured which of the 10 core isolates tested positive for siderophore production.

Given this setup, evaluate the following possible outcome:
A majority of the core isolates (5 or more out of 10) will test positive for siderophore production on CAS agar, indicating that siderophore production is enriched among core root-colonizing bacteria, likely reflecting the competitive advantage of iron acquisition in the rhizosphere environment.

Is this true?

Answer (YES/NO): NO